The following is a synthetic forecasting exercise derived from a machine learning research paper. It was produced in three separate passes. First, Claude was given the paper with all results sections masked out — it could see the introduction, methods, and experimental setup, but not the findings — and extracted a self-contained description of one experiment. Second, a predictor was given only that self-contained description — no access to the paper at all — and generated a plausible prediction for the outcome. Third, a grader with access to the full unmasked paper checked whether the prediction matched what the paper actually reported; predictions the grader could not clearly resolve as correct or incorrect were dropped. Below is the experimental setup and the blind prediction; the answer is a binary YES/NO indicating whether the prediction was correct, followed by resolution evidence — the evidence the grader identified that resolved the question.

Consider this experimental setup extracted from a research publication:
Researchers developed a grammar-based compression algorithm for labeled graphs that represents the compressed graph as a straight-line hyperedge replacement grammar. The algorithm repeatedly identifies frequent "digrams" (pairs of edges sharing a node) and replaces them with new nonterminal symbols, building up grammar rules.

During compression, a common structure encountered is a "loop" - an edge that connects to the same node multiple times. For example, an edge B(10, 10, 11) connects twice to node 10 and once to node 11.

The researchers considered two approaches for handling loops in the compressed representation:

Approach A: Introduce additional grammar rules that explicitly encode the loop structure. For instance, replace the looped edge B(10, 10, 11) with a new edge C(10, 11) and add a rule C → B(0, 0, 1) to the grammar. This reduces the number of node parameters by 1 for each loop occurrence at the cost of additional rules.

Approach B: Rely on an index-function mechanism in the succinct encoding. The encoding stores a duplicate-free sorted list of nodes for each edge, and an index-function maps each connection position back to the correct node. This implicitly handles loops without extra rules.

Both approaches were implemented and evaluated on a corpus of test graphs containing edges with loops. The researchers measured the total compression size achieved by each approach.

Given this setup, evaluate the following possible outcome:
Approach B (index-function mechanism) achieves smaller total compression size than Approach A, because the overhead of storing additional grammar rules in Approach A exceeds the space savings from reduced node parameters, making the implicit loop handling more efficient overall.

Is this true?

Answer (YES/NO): YES